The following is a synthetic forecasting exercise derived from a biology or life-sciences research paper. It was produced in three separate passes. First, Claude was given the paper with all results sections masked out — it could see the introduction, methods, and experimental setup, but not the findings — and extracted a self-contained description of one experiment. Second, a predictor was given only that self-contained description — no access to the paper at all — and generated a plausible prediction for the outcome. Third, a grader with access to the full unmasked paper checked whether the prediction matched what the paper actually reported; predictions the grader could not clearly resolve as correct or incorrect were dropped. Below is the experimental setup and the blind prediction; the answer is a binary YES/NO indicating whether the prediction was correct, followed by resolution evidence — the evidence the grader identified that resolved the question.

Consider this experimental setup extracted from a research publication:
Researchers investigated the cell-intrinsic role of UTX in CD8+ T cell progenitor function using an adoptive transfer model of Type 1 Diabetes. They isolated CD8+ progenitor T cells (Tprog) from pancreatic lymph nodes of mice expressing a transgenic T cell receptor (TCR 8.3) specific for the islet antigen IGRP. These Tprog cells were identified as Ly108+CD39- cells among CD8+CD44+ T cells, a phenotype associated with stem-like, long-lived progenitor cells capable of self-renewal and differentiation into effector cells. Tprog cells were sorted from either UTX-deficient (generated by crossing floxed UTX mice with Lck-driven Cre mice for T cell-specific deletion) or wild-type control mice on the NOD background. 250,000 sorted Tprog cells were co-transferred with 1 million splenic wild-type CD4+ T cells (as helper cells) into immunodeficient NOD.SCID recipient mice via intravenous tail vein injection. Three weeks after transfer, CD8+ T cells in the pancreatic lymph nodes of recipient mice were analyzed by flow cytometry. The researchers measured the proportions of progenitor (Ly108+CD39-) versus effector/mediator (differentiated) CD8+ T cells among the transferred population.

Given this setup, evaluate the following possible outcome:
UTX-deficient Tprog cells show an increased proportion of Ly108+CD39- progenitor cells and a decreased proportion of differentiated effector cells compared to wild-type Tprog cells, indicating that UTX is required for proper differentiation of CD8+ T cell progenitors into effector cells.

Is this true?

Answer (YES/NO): YES